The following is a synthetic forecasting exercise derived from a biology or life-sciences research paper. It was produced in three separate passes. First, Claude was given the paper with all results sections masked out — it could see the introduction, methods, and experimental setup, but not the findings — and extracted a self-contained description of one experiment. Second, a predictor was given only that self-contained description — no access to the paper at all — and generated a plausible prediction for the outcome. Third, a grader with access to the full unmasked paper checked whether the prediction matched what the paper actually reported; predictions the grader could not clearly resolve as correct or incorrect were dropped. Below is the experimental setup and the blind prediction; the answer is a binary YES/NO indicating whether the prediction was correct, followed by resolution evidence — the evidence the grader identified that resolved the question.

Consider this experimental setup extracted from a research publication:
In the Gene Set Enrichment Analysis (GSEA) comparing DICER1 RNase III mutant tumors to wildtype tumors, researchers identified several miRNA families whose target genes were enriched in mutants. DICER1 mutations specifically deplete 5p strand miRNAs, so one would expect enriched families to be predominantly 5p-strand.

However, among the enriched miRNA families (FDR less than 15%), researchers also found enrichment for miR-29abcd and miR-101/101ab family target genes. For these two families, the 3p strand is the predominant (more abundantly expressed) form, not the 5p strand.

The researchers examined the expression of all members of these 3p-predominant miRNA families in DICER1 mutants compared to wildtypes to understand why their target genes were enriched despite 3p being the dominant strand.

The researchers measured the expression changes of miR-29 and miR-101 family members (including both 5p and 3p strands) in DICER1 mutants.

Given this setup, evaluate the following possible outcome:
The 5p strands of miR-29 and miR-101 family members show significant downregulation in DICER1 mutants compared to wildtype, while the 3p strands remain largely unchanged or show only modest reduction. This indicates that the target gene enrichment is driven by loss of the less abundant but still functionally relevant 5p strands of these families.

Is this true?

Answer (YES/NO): NO